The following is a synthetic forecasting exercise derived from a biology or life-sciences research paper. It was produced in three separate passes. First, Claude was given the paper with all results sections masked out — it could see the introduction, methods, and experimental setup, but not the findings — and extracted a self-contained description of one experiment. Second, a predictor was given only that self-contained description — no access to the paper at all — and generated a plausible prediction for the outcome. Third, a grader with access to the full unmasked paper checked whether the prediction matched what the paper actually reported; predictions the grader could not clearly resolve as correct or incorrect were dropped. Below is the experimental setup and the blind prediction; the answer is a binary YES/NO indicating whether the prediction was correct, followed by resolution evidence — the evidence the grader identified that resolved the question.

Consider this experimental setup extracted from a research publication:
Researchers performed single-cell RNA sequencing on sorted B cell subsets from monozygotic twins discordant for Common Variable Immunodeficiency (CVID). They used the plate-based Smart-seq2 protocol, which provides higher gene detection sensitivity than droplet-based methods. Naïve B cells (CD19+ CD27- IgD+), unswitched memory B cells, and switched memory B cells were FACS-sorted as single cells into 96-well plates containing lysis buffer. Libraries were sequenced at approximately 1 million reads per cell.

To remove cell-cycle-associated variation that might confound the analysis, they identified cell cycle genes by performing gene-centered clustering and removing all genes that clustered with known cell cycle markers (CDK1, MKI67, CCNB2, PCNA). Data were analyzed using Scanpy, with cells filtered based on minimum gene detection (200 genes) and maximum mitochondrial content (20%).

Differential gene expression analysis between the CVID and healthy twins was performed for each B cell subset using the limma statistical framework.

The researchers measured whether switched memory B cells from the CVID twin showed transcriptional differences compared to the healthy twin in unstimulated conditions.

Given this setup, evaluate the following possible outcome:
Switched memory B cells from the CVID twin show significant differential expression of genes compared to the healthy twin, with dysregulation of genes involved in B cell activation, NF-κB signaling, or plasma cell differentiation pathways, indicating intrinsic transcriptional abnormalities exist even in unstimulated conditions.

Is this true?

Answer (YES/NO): NO